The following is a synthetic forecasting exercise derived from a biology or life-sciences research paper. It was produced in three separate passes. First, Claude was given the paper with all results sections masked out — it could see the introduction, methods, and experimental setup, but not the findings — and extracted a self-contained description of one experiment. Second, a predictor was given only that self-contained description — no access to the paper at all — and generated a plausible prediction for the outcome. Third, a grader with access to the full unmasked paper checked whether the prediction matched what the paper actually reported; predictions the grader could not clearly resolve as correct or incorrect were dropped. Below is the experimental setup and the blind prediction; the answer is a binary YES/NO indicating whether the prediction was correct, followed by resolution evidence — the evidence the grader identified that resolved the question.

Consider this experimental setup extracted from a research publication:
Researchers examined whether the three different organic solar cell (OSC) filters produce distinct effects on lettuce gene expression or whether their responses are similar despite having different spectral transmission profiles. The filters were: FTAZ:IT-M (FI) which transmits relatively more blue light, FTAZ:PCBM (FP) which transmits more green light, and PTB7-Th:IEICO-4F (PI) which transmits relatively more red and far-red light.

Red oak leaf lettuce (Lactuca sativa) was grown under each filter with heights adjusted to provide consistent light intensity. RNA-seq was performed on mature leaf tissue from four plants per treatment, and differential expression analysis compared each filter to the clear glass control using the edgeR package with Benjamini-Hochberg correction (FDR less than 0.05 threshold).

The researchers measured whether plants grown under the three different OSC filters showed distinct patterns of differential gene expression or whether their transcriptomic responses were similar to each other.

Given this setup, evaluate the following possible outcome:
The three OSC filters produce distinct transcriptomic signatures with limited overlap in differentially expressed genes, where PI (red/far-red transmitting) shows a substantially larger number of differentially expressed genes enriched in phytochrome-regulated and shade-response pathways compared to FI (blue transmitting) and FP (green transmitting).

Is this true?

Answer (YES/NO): NO